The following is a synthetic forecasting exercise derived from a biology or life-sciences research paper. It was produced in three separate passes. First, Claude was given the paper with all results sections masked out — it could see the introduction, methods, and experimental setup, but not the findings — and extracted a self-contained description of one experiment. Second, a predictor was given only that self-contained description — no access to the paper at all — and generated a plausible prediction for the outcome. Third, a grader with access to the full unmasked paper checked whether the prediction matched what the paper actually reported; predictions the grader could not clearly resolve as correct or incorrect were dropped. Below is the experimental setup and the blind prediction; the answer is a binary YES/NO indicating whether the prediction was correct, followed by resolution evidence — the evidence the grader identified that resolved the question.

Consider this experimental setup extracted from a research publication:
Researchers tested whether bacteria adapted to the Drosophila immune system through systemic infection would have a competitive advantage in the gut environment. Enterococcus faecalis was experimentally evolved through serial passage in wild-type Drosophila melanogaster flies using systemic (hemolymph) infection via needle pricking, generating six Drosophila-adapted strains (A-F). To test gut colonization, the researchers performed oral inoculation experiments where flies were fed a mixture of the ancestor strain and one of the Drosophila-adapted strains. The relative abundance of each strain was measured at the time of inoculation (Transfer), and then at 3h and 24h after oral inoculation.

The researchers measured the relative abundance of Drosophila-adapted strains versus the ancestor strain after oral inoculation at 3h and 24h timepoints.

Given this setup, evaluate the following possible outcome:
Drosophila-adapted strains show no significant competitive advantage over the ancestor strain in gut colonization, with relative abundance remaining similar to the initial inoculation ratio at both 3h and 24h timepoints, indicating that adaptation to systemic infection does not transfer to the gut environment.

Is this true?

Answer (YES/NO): YES